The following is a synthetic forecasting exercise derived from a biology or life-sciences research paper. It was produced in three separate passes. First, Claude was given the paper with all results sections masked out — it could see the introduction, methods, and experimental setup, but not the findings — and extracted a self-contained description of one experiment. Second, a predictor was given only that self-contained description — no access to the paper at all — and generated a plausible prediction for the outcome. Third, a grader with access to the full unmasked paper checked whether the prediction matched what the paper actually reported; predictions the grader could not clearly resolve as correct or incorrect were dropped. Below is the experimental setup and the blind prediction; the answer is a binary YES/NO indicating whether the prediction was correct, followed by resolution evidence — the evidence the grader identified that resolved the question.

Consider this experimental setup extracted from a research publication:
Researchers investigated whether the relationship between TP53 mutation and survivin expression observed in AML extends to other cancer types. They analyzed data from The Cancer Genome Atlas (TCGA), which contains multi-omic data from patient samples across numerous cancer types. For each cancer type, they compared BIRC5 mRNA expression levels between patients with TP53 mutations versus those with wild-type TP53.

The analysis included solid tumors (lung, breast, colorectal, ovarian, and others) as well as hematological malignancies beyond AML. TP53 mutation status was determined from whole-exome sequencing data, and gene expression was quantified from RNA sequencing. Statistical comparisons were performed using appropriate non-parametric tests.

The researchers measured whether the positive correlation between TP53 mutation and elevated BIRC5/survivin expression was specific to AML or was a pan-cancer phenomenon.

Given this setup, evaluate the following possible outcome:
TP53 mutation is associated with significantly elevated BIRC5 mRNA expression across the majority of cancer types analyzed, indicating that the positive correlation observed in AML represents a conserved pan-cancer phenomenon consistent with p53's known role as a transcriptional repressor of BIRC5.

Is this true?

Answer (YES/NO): YES